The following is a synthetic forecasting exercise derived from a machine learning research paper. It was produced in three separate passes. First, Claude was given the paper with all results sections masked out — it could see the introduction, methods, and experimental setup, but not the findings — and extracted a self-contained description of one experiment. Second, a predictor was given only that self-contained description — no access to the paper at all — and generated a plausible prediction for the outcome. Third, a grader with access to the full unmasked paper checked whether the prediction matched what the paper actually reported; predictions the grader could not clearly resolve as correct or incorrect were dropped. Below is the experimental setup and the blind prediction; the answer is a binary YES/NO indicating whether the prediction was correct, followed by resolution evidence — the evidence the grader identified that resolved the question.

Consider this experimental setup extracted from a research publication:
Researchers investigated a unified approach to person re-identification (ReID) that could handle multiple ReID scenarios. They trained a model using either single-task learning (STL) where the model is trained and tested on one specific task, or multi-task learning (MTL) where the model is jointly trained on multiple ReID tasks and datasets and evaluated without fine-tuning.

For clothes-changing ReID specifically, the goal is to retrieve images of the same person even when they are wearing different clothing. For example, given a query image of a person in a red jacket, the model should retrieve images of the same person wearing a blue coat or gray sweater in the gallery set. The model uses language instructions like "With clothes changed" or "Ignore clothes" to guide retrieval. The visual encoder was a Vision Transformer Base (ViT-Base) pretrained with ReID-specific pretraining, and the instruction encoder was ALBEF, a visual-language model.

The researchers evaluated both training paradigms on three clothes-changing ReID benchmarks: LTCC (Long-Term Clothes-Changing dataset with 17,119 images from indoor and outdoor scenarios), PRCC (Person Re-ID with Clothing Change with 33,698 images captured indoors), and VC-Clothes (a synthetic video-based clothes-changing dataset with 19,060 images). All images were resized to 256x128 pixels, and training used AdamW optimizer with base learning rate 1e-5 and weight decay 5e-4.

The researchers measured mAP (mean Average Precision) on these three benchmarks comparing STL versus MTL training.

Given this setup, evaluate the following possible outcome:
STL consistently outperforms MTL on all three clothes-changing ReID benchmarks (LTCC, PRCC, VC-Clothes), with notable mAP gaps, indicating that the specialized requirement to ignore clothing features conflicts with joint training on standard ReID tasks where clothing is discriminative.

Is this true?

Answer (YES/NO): NO